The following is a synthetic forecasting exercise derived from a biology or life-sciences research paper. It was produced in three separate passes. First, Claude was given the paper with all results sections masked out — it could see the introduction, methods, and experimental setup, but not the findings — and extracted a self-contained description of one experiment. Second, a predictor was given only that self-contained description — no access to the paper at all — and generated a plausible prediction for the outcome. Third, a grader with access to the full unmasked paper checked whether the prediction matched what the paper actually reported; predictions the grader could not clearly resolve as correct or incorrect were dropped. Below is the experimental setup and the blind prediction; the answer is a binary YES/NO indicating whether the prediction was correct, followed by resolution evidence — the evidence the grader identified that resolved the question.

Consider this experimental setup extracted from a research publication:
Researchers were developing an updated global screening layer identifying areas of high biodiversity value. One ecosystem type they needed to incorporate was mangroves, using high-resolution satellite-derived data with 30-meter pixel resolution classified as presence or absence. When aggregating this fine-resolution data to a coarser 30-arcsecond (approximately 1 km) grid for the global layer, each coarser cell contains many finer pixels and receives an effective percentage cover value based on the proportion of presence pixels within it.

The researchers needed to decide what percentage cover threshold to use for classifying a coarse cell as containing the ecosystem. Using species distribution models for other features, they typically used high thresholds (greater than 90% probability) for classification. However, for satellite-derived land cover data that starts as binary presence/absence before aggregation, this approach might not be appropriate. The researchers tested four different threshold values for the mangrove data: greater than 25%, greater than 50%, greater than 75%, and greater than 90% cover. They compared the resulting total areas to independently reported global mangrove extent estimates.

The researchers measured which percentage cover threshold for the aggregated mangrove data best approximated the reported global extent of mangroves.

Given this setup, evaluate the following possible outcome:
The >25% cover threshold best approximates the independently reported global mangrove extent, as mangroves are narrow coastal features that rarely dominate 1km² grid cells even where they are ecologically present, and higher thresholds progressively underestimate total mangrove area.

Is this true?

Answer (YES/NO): NO